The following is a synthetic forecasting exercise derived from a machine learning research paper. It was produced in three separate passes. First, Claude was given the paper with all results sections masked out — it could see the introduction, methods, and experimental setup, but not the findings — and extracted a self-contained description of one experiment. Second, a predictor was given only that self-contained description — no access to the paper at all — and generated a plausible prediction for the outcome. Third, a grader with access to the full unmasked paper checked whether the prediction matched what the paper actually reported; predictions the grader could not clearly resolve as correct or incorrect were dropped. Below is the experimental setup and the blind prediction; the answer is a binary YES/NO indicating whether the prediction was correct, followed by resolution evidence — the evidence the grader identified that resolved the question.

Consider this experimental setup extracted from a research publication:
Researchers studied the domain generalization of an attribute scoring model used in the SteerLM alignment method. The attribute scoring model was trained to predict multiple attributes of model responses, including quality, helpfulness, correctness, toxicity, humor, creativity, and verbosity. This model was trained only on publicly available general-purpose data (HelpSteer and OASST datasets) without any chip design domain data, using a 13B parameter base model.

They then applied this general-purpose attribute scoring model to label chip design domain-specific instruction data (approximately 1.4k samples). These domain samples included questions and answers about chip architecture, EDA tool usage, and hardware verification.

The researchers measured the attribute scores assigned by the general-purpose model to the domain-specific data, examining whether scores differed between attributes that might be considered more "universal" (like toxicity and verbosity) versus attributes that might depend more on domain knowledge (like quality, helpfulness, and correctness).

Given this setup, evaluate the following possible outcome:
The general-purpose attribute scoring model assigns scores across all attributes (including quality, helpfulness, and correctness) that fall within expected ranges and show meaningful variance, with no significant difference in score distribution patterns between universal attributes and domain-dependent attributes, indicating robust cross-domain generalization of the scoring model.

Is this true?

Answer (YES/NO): NO